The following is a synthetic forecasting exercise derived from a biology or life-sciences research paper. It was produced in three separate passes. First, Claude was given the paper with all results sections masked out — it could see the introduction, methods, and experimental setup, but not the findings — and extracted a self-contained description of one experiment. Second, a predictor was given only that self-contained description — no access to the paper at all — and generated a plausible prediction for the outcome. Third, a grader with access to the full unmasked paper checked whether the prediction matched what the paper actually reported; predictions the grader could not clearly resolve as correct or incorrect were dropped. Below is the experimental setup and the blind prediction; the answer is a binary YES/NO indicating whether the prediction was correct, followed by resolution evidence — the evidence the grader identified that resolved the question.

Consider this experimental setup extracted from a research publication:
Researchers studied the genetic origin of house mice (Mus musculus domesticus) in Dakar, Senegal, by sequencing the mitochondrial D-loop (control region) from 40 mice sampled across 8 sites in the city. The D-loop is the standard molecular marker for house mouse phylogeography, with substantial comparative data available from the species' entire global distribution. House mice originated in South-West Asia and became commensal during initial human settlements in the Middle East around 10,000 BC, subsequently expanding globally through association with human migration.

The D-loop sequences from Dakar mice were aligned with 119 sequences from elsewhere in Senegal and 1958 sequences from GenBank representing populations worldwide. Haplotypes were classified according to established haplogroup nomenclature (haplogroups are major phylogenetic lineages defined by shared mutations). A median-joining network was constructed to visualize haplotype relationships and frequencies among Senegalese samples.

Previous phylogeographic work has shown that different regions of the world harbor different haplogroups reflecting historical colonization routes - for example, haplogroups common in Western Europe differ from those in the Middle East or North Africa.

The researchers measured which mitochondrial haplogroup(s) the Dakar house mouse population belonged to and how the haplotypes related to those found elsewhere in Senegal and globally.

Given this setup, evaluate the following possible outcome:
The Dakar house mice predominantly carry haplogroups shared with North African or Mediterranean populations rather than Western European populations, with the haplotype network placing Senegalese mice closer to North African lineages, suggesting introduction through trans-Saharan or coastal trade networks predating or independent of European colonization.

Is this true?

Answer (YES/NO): NO